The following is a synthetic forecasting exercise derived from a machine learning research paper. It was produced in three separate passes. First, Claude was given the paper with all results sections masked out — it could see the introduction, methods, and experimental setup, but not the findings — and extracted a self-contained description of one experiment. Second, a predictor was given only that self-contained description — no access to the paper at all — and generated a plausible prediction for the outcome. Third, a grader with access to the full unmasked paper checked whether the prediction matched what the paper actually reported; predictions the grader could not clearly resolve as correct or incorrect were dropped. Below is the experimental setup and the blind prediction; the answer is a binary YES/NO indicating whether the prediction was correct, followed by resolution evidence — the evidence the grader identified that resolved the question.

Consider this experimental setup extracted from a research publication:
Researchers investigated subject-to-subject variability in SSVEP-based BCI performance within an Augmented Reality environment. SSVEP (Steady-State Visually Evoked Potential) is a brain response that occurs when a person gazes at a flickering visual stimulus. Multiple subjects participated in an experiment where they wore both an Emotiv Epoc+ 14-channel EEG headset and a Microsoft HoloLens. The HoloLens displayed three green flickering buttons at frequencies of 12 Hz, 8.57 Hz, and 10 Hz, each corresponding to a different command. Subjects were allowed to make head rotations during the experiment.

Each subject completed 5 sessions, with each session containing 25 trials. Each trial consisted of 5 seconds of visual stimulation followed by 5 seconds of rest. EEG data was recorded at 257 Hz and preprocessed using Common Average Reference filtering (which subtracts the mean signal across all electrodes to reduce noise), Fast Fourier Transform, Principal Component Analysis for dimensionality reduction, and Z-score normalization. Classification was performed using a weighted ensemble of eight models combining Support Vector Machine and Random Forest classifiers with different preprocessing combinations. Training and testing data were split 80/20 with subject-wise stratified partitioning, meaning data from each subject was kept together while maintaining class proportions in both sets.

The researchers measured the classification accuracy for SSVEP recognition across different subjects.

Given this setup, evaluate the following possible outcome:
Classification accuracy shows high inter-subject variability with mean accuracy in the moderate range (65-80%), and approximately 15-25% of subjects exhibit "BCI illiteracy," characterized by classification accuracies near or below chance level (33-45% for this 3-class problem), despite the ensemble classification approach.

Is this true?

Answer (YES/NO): NO